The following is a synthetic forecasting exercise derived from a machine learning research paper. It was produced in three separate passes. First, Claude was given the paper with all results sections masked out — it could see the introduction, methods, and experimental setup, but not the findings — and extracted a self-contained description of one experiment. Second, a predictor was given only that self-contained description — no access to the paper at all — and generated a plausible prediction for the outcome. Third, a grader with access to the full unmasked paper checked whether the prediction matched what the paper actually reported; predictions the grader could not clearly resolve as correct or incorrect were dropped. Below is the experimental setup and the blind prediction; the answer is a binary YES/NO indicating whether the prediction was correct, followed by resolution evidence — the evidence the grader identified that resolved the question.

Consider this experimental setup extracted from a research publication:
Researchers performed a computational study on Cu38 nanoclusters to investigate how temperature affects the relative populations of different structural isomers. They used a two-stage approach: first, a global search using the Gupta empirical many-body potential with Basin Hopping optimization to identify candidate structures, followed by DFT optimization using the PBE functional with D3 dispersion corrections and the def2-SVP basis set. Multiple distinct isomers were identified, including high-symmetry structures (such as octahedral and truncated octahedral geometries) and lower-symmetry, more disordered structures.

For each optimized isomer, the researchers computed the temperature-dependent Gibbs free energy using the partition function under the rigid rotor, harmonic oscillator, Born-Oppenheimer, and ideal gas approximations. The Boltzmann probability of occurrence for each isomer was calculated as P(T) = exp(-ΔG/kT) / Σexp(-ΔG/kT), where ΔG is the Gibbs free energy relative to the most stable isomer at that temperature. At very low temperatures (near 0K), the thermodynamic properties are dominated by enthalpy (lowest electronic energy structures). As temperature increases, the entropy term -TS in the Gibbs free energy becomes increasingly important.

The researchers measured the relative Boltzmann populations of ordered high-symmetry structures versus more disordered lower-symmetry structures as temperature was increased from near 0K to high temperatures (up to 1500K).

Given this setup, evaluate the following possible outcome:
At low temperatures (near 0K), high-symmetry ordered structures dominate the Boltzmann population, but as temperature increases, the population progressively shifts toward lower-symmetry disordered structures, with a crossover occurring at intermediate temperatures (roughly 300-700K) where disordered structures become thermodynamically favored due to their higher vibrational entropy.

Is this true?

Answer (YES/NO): YES